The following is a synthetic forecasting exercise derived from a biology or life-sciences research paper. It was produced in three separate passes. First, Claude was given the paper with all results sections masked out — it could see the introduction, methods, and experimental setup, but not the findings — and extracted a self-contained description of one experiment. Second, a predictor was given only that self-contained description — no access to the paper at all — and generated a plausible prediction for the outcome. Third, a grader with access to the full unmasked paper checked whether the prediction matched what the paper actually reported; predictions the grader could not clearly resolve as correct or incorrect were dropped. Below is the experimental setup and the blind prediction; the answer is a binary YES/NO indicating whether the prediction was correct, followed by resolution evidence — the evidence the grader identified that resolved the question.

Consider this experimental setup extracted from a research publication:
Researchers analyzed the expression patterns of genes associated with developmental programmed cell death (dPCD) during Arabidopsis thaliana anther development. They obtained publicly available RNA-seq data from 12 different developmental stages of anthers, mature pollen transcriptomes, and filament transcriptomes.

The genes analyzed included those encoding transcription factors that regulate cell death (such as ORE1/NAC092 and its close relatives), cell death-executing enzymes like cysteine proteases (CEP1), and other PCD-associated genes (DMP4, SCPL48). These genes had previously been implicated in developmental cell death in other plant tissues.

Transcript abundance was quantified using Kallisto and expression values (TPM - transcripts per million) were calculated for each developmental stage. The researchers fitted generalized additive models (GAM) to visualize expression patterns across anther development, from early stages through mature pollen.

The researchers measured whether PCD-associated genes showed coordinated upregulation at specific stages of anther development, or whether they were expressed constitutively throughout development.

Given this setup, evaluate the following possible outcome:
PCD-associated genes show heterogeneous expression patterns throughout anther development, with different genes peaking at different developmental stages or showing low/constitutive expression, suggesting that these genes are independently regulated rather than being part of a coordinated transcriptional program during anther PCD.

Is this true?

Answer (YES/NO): NO